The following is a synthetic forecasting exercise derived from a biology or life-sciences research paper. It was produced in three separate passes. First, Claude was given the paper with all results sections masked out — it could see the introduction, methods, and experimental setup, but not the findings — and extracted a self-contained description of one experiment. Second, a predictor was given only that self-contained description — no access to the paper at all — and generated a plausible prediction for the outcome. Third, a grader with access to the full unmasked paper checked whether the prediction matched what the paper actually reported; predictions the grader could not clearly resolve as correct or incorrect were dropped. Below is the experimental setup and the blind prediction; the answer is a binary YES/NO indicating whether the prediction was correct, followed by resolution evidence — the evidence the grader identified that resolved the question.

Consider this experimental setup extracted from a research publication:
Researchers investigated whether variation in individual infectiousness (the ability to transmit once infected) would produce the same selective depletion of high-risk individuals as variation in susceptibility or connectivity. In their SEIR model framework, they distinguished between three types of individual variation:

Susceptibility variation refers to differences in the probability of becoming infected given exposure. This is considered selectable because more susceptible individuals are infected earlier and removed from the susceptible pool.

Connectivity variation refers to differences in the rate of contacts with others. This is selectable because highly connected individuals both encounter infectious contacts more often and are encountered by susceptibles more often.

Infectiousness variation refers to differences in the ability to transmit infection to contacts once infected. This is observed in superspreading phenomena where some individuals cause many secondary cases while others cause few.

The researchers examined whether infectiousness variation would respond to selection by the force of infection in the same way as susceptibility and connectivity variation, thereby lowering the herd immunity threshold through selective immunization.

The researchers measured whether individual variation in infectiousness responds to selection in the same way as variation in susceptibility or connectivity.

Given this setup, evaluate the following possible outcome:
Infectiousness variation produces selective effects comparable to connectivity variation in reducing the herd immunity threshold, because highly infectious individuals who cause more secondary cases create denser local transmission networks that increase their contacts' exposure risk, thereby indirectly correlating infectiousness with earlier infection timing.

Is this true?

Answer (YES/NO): NO